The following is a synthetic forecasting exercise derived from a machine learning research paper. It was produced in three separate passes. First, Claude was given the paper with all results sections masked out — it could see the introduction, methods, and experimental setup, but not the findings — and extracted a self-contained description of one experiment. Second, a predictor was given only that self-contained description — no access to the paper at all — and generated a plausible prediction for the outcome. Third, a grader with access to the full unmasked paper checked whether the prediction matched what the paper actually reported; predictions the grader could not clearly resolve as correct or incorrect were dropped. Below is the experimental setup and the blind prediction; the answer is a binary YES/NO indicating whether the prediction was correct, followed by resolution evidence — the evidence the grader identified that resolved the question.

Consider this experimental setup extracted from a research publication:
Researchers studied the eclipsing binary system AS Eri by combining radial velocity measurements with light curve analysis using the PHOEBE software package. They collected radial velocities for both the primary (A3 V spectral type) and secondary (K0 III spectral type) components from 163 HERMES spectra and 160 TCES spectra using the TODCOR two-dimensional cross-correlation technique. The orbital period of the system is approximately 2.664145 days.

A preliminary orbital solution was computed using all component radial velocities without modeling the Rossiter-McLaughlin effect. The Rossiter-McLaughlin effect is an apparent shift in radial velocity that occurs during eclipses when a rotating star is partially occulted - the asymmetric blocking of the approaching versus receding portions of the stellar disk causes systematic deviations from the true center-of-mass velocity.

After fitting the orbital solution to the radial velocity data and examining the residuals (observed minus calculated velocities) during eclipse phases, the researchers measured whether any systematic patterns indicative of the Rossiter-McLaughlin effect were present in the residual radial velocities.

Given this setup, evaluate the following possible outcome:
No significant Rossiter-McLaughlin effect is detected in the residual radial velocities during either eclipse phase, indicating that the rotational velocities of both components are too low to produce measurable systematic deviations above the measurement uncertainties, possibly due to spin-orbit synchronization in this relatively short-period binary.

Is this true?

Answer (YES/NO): NO